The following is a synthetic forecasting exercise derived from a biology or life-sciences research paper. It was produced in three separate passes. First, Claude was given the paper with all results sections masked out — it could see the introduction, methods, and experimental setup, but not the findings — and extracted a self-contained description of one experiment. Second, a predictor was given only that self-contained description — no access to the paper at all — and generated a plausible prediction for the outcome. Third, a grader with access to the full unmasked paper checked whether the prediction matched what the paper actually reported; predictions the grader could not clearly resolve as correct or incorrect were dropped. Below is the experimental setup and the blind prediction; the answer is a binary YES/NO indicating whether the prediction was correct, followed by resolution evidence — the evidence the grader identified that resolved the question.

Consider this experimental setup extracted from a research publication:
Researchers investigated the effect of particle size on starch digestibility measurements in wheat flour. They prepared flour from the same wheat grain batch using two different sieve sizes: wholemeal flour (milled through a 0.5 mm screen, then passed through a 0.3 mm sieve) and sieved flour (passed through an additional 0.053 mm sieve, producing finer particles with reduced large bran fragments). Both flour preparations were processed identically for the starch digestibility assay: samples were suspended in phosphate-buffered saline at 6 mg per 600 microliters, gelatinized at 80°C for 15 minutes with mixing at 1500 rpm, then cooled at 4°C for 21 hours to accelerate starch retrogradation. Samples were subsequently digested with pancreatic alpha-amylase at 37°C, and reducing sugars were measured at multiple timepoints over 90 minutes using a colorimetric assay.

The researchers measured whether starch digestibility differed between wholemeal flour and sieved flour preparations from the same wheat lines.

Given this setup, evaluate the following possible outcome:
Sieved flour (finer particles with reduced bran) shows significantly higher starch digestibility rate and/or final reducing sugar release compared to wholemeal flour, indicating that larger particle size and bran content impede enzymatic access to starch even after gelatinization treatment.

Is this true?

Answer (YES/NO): NO